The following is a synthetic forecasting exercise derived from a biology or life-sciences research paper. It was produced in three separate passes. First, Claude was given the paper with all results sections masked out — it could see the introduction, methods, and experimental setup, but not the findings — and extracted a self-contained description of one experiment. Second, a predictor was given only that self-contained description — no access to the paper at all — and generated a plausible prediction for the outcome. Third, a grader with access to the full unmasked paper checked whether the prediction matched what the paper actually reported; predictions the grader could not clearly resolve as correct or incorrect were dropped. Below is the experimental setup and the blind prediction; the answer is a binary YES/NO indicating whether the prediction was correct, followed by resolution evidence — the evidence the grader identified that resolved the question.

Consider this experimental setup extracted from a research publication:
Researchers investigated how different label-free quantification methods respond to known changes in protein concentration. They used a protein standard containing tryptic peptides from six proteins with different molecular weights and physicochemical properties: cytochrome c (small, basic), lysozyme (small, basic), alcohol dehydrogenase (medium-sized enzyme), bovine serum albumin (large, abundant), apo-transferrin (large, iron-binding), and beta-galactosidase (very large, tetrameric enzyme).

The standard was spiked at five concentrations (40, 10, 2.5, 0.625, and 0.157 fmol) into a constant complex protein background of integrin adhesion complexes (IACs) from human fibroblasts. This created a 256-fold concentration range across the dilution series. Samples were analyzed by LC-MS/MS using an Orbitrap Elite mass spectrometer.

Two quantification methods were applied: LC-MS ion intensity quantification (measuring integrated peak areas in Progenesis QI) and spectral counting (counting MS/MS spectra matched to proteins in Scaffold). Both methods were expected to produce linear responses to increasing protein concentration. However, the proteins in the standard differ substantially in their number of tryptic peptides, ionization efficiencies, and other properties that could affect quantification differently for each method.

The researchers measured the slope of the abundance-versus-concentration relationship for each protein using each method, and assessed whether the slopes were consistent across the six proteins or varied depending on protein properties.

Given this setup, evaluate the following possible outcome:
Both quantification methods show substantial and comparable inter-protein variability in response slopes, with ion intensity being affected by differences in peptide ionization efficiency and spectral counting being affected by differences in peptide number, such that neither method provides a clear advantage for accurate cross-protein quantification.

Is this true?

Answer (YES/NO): NO